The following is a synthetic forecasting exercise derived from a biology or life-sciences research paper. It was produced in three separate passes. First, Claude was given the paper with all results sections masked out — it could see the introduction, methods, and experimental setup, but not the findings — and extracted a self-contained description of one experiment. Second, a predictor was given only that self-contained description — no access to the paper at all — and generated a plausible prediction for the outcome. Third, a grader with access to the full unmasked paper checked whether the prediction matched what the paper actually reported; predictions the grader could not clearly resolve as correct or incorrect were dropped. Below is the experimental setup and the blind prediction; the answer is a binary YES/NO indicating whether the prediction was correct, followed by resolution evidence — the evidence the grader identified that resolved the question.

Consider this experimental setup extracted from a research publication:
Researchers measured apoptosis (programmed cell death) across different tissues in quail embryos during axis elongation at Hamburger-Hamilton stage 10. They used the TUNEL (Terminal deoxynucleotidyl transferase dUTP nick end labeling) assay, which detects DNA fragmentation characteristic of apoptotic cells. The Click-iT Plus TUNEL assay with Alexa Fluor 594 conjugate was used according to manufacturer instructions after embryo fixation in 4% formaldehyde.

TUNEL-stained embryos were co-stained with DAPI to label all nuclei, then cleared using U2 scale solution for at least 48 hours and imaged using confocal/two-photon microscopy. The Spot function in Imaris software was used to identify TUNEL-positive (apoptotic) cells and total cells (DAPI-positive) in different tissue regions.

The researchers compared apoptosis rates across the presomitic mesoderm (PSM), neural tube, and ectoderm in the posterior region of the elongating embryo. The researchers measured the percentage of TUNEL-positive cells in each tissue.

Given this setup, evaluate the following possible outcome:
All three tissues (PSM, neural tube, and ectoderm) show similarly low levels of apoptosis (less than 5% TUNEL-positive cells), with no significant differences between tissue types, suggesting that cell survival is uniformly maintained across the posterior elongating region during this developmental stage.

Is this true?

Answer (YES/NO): NO